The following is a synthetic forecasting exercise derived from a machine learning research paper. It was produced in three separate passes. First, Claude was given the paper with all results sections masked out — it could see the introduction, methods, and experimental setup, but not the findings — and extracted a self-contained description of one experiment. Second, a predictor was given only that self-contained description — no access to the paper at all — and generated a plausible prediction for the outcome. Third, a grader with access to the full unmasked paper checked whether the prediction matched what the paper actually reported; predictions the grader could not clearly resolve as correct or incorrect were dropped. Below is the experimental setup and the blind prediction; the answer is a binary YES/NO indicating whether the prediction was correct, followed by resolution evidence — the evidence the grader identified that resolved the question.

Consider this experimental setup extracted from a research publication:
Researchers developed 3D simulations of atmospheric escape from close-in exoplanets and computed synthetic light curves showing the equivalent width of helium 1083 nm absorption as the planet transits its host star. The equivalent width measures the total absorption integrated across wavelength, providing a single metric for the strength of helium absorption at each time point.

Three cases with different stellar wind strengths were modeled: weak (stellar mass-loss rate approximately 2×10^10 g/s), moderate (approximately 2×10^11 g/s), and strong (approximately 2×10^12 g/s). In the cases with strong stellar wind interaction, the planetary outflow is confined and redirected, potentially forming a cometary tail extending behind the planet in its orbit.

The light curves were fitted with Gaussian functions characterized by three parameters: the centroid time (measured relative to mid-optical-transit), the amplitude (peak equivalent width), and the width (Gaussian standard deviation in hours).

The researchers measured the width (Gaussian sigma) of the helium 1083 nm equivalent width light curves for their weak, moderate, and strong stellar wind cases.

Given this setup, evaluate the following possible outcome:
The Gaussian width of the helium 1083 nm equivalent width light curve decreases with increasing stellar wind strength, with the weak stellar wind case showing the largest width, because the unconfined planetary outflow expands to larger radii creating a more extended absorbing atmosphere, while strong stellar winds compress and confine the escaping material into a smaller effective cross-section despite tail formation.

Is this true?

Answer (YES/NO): NO